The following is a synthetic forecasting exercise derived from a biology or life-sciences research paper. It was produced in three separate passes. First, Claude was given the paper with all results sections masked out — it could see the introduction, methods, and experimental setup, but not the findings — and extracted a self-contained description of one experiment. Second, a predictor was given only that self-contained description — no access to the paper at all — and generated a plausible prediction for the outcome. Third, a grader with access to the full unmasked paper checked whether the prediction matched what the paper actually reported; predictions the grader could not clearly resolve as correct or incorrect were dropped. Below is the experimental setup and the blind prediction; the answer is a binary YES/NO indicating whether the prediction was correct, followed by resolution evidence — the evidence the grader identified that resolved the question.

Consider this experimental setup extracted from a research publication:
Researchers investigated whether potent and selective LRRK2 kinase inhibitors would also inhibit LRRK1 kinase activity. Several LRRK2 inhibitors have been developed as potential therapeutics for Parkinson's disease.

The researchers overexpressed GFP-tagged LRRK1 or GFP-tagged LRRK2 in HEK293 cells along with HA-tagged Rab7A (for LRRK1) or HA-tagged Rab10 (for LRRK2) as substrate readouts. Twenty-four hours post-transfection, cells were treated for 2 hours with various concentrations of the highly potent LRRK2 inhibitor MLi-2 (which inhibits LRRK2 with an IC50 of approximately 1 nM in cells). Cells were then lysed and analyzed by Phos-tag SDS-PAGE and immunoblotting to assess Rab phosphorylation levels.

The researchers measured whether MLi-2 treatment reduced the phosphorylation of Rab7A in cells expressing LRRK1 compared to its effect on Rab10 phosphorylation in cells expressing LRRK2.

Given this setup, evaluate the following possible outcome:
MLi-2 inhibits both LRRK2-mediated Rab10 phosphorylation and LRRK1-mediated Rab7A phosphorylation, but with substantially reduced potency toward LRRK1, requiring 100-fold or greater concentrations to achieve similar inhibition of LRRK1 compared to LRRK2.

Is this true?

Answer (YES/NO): NO